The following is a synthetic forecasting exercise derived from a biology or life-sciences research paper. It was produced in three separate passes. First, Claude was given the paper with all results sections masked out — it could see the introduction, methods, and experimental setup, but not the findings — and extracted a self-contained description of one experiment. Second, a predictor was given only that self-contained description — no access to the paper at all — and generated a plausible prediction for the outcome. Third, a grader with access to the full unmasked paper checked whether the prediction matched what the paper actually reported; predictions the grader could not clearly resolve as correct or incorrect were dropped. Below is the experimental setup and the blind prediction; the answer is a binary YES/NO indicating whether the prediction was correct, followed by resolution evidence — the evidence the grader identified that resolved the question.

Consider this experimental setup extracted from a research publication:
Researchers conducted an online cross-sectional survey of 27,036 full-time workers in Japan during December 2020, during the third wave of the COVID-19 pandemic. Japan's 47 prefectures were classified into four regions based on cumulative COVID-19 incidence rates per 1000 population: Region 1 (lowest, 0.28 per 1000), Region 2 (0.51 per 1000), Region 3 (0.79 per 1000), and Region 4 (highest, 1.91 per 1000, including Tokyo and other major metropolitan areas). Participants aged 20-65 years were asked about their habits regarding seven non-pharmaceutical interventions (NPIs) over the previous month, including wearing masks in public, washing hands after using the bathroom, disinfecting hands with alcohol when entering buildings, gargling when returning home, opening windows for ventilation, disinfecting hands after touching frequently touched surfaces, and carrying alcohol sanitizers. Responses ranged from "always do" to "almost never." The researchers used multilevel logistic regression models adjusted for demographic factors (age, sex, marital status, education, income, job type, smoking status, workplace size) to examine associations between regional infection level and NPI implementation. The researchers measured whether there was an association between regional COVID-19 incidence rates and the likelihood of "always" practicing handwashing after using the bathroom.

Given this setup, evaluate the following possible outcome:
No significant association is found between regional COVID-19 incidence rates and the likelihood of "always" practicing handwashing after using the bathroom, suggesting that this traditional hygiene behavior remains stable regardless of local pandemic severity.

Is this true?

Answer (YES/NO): YES